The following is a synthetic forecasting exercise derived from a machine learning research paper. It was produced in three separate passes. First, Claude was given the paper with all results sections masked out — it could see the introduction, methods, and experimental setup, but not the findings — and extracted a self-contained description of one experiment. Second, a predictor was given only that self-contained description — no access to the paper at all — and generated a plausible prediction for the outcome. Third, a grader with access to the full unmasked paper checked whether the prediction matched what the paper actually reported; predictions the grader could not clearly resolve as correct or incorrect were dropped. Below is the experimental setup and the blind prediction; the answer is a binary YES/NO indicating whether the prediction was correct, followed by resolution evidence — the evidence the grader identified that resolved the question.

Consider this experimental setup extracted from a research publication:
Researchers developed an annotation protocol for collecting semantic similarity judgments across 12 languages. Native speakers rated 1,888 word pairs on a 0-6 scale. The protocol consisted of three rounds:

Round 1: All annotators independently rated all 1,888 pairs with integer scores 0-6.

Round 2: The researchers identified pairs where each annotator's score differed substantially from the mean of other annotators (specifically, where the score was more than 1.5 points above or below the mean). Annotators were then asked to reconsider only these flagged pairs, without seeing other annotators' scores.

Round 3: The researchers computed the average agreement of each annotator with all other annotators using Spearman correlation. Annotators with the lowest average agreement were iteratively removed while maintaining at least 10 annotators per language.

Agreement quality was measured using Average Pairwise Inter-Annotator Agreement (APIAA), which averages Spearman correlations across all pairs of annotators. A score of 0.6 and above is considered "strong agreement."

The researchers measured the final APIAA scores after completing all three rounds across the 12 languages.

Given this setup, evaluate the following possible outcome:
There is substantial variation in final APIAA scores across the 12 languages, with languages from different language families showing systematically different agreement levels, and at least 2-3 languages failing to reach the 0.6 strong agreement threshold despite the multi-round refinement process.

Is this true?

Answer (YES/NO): NO